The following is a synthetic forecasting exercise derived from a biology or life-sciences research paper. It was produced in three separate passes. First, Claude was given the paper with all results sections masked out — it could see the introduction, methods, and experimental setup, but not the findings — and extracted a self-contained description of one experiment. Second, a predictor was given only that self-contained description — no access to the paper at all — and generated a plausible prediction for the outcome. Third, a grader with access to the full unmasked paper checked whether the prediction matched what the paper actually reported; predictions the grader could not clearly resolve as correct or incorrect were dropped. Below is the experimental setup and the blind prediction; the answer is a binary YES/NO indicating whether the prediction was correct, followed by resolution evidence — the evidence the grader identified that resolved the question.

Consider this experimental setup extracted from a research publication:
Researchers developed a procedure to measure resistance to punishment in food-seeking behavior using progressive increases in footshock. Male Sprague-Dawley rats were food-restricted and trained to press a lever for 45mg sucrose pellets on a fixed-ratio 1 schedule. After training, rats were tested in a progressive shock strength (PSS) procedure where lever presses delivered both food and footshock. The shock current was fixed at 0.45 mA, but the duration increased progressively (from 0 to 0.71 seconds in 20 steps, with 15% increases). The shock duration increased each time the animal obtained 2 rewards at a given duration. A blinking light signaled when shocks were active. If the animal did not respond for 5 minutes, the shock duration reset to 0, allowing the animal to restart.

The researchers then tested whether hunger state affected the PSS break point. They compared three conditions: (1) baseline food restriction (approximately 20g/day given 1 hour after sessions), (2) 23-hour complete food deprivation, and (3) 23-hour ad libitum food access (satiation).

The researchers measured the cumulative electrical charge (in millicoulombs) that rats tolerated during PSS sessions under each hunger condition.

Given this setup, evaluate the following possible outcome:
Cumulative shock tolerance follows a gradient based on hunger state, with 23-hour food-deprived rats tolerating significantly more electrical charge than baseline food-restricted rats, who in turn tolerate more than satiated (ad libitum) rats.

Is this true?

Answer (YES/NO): YES